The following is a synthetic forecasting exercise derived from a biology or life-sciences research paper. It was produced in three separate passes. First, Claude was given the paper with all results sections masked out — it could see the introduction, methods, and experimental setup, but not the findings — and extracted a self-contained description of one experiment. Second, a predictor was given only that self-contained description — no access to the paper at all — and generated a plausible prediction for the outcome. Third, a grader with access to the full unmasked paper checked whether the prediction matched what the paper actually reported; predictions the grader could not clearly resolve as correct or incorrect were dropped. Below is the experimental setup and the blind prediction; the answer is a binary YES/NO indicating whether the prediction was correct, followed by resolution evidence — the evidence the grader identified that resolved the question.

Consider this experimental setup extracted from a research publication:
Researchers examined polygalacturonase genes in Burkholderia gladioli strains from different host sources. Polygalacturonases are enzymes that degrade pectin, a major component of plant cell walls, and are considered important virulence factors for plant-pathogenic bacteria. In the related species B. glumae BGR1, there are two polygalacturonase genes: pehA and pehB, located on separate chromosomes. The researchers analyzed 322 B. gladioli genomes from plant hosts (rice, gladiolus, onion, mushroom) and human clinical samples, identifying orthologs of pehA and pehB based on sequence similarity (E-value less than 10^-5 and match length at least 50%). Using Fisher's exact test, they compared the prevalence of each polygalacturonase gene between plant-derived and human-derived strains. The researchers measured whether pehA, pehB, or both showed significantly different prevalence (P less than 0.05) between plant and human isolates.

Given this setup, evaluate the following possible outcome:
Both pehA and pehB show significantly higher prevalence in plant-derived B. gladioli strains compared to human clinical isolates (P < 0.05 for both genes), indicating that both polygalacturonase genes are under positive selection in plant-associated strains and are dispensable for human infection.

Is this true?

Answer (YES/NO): NO